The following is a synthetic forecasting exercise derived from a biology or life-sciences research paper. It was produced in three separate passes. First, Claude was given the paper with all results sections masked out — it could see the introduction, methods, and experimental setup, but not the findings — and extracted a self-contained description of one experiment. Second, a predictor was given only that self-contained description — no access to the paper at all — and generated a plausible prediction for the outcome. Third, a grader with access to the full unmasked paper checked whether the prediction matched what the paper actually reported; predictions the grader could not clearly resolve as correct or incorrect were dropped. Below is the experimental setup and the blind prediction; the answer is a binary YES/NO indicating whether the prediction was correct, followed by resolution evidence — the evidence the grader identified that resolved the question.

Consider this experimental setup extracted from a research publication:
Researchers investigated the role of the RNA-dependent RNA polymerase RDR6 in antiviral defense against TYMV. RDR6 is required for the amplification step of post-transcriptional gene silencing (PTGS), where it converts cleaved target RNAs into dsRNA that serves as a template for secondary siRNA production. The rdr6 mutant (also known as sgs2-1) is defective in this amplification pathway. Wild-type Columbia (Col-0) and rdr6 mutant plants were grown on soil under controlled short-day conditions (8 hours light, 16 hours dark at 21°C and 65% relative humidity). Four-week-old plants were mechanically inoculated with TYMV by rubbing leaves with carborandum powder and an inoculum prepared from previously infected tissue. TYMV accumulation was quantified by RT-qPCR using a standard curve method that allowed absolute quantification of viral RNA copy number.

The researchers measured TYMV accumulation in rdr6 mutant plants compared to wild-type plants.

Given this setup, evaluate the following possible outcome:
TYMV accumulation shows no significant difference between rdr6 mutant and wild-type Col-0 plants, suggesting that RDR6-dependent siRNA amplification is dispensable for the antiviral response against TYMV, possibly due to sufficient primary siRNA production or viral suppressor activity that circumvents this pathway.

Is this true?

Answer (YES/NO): YES